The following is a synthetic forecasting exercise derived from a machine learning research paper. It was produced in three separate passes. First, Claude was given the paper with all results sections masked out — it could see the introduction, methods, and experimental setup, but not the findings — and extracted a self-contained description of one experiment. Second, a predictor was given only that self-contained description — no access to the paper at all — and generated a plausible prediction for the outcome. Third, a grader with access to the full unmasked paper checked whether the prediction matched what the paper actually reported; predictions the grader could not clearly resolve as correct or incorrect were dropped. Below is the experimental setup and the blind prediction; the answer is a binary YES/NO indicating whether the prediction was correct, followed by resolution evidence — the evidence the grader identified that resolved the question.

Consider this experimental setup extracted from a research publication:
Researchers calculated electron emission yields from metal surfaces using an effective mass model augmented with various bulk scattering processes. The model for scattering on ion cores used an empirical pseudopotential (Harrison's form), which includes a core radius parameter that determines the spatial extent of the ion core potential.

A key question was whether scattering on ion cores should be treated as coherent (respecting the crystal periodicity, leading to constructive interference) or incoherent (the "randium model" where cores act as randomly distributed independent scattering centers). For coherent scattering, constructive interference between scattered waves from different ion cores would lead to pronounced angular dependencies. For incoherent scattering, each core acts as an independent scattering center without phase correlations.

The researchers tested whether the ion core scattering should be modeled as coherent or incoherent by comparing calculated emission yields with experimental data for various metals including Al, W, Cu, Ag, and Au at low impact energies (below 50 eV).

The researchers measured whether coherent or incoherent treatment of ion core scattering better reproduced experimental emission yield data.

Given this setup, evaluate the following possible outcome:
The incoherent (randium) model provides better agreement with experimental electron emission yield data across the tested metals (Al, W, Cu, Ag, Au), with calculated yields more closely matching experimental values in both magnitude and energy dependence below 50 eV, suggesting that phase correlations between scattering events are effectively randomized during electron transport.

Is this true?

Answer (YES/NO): YES